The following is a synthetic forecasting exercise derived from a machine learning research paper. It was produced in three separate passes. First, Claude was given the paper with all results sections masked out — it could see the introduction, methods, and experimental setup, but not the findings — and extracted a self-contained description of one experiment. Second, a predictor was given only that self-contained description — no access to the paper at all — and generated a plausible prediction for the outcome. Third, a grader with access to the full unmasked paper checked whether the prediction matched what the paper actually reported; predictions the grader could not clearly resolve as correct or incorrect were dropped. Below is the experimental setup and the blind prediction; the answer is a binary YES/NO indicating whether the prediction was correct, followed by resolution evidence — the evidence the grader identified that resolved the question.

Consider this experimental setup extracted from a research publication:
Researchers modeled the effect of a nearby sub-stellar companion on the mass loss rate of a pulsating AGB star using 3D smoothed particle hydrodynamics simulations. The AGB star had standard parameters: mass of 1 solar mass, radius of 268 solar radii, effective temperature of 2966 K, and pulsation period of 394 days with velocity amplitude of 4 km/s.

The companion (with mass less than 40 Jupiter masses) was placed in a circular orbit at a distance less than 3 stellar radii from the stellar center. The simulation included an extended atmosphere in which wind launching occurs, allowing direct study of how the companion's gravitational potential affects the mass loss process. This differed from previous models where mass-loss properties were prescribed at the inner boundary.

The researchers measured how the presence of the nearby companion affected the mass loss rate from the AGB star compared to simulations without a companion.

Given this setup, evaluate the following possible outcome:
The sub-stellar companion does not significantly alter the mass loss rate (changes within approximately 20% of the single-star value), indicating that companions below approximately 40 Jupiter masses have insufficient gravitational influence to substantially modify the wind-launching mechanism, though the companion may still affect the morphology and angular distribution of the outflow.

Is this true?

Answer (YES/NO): NO